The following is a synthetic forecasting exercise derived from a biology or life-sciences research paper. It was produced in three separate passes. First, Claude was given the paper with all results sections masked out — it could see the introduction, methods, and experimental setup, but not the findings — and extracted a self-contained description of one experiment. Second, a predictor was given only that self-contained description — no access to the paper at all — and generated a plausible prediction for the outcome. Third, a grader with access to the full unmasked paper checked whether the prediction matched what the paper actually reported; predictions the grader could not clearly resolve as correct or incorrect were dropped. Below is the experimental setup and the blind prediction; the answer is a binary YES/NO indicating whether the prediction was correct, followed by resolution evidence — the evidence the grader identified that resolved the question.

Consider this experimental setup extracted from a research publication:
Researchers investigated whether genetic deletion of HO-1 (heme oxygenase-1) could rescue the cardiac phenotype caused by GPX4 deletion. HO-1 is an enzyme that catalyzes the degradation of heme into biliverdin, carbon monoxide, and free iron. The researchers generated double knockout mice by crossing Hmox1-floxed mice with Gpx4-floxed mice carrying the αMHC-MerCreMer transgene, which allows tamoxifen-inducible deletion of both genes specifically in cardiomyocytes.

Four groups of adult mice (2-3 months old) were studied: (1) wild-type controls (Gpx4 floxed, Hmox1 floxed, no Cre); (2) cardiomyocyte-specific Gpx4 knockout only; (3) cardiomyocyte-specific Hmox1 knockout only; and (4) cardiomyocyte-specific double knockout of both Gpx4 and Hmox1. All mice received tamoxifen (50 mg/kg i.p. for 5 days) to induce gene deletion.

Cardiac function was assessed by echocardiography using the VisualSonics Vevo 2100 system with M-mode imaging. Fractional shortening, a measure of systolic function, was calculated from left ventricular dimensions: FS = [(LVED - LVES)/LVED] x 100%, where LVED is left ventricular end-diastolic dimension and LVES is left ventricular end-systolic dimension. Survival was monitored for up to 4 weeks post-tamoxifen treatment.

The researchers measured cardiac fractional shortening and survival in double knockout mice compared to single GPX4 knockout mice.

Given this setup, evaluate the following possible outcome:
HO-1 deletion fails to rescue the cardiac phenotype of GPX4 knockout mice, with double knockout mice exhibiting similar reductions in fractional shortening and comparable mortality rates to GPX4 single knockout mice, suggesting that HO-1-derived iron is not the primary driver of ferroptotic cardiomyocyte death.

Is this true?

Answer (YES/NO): NO